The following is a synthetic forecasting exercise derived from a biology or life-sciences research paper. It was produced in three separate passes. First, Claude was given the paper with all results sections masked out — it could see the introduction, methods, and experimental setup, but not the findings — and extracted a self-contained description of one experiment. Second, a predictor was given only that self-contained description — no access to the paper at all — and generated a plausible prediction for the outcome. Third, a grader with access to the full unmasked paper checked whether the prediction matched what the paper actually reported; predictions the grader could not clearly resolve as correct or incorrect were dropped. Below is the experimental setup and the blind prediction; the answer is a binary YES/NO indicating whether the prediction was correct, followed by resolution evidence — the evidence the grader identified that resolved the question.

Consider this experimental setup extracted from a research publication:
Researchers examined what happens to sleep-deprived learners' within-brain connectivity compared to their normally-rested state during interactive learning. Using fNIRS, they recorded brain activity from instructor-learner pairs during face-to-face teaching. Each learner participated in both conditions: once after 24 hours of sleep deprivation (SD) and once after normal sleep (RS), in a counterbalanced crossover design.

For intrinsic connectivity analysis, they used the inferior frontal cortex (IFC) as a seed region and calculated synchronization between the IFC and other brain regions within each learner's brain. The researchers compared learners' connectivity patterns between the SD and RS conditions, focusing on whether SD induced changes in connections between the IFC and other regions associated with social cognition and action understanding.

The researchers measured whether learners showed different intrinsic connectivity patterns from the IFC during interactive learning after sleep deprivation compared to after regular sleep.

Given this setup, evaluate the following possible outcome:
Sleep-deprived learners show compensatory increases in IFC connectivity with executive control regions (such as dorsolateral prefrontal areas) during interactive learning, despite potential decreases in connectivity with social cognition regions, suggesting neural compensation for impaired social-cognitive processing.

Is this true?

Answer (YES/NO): NO